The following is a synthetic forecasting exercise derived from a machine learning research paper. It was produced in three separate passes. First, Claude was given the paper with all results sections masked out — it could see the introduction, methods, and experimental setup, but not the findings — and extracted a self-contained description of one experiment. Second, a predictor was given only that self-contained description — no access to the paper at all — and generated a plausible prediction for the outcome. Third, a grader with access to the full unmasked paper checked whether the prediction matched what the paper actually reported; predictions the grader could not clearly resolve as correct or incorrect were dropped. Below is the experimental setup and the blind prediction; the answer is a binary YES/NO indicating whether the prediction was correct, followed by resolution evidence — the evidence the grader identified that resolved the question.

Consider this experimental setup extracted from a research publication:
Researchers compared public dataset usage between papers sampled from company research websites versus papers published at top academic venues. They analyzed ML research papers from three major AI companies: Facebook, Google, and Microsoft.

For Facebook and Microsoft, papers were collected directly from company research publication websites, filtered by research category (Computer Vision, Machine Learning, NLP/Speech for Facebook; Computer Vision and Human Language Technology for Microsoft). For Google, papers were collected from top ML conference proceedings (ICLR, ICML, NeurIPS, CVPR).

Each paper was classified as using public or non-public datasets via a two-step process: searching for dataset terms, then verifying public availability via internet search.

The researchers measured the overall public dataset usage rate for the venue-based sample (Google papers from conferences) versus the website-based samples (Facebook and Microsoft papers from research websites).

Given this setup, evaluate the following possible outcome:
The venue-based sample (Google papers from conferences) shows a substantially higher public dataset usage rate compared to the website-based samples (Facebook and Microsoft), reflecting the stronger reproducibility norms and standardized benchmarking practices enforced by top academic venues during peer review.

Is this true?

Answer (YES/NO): NO